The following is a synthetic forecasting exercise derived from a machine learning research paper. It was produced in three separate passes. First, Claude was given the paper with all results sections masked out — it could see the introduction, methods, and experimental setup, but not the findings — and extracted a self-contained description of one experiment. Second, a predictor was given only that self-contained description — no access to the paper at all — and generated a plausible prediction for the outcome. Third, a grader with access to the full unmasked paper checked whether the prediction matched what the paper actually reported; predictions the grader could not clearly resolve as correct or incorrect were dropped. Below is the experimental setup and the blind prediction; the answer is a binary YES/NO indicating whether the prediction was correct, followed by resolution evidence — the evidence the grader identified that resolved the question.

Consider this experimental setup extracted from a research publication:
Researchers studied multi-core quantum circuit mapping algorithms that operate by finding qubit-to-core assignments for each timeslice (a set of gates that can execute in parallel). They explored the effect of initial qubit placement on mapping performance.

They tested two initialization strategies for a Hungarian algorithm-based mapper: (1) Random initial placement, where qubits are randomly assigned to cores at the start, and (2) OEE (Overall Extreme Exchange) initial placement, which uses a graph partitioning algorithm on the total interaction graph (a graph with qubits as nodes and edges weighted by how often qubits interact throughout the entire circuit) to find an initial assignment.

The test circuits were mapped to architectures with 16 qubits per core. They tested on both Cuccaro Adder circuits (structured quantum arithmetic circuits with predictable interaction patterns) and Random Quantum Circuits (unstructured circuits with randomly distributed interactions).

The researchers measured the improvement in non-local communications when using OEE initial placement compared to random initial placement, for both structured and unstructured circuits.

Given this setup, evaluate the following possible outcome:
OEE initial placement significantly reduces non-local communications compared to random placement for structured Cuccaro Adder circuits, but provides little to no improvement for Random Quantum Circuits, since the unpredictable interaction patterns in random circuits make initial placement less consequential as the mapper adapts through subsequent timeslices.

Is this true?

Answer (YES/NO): YES